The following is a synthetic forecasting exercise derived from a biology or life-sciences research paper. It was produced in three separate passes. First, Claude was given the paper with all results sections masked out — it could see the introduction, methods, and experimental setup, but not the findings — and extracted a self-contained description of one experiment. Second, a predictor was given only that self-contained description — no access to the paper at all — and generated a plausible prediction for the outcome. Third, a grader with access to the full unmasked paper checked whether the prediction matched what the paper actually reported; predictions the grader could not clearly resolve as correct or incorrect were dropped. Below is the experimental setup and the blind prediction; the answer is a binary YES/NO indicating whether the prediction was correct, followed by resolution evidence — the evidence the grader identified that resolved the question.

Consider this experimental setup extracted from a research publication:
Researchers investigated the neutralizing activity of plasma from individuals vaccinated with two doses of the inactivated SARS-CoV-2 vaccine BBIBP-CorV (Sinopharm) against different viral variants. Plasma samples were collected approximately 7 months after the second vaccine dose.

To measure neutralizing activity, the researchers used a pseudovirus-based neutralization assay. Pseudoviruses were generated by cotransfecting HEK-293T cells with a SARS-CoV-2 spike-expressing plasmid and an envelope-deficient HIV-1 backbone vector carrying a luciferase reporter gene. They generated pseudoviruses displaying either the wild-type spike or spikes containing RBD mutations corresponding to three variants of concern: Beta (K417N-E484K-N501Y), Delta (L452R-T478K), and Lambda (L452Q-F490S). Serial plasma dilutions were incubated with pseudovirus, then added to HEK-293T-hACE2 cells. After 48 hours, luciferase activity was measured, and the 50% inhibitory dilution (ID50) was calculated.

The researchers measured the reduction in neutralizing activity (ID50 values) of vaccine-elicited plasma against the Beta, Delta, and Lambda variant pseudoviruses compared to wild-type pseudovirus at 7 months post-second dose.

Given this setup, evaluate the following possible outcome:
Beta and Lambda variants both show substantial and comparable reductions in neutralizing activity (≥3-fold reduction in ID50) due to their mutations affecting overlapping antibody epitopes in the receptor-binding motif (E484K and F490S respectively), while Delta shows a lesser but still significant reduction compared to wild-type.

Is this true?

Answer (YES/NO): NO